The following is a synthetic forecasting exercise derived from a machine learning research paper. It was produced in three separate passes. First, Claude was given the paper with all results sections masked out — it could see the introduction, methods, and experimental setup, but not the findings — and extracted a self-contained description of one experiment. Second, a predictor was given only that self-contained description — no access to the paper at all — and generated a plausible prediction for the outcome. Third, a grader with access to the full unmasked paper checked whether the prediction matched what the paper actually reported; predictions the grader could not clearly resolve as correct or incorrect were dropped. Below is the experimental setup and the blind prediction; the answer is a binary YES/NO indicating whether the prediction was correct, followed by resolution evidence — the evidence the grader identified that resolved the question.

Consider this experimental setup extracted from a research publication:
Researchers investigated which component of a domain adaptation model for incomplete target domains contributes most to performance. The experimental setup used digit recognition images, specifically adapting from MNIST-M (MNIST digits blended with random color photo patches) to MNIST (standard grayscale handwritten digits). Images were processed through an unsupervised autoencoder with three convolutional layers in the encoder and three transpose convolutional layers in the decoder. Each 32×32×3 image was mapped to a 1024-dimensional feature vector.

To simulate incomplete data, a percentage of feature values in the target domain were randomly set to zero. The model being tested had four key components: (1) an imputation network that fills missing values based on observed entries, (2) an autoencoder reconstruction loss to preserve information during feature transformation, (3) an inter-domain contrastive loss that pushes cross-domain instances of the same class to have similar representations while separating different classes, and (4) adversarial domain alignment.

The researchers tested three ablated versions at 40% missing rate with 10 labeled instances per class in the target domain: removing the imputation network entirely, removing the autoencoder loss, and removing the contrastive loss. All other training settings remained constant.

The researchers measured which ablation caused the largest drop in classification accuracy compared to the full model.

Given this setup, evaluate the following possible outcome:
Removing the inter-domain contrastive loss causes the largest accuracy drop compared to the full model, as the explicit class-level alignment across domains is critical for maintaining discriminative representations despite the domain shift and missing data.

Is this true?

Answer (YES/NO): NO